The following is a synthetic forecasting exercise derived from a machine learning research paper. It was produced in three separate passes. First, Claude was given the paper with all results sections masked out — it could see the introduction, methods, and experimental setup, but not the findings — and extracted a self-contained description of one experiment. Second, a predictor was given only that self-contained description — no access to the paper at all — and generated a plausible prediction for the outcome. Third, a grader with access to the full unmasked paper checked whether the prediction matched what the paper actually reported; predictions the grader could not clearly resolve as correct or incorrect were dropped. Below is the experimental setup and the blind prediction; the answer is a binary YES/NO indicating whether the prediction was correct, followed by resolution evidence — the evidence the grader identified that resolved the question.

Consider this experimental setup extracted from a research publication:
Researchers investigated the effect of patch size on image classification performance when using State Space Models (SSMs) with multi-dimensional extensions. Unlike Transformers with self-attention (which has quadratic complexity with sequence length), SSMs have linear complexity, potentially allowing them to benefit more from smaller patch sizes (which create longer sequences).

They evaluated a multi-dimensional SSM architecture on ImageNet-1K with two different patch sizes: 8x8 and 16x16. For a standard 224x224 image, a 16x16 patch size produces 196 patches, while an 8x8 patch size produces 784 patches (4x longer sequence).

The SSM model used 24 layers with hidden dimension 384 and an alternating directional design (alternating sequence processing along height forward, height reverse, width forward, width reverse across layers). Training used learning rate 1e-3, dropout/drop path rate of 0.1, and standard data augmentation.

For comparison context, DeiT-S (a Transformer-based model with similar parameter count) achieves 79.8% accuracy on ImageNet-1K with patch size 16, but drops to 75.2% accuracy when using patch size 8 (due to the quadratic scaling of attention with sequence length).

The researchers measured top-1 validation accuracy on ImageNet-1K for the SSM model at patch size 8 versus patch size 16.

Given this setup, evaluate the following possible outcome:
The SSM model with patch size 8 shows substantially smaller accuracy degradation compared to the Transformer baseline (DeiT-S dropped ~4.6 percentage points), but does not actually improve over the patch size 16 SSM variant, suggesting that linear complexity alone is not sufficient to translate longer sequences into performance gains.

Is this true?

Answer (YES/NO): NO